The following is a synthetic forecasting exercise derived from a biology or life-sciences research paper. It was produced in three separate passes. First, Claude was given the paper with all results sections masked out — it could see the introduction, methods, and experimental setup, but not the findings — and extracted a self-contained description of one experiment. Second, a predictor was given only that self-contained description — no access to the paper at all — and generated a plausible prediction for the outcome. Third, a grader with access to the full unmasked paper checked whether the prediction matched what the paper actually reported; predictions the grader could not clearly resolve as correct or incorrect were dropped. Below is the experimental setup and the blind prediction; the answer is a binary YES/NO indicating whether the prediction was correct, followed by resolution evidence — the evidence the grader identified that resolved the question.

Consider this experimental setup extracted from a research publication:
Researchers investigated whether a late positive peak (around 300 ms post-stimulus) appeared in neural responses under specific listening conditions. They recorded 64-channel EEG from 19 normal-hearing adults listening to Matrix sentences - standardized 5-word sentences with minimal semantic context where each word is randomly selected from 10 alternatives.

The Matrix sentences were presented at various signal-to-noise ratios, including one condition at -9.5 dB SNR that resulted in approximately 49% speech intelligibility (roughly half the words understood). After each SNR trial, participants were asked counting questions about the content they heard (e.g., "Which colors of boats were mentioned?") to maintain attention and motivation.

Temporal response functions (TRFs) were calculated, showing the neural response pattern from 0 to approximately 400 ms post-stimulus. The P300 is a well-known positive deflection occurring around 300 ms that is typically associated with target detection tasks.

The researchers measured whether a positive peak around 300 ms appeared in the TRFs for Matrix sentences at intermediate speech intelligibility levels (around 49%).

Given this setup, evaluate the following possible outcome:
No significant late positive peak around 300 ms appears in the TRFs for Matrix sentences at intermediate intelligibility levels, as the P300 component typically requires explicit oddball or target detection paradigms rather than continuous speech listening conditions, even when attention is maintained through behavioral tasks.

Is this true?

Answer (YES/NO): NO